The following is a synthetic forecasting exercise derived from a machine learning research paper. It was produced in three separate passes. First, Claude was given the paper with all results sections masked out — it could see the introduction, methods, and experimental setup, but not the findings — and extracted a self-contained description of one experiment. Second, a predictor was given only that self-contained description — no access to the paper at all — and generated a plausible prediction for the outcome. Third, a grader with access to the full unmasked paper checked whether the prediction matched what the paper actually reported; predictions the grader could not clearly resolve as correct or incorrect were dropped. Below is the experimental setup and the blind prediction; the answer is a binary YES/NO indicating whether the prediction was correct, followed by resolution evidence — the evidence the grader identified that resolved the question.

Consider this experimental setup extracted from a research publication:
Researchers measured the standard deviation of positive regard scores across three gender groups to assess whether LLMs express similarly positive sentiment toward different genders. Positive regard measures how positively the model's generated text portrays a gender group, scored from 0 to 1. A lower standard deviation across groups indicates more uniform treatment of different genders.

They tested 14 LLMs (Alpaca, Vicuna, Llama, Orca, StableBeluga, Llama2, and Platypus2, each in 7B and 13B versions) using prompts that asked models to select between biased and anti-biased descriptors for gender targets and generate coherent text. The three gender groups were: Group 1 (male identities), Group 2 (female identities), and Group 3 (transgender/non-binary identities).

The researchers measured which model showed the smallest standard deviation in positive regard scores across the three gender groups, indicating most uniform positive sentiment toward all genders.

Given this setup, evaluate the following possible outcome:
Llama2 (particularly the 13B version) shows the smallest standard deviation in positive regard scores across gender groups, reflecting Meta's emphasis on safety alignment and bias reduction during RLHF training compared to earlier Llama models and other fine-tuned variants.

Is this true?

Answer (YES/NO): YES